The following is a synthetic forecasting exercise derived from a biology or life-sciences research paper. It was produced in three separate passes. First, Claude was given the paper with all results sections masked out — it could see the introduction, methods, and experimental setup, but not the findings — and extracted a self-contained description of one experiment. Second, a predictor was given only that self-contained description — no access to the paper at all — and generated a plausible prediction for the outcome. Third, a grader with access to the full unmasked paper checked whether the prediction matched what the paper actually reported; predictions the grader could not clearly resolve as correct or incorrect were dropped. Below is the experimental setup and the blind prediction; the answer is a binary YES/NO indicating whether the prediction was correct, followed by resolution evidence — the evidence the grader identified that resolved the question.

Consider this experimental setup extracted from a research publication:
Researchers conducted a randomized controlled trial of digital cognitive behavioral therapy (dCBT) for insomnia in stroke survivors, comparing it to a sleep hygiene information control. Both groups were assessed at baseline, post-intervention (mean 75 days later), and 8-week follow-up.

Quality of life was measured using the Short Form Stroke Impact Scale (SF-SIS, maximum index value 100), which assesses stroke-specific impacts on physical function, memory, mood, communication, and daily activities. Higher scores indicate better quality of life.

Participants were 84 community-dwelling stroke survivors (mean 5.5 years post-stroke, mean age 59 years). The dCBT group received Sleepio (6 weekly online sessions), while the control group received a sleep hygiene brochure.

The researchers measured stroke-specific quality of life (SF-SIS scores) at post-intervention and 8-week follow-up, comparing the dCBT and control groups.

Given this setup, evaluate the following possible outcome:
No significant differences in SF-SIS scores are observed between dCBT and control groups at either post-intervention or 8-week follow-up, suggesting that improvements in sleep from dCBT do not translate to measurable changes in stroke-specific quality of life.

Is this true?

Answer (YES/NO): YES